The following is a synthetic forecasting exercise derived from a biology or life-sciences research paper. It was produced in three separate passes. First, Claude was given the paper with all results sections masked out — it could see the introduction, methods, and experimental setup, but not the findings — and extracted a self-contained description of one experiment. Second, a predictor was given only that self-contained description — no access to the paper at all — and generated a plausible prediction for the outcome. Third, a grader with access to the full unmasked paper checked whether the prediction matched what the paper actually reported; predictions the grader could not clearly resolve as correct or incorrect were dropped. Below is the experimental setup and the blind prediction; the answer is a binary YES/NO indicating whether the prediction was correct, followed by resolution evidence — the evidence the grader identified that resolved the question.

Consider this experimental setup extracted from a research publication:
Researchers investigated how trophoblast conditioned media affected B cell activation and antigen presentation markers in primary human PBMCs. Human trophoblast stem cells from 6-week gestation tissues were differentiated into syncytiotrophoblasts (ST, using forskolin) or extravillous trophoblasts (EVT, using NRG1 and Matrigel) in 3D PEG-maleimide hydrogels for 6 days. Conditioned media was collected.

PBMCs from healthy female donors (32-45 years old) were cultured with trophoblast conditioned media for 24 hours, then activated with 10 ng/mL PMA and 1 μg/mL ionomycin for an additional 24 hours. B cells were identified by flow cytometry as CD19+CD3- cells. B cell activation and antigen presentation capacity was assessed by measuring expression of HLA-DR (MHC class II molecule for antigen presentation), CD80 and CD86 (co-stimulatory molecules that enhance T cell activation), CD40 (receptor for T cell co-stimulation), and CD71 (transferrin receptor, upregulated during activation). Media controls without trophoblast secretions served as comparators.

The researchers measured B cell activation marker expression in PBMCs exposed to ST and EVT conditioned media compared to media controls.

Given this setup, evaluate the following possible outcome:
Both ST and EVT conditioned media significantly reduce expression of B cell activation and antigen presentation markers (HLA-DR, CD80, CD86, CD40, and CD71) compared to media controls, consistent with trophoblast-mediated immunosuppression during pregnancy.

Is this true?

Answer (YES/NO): NO